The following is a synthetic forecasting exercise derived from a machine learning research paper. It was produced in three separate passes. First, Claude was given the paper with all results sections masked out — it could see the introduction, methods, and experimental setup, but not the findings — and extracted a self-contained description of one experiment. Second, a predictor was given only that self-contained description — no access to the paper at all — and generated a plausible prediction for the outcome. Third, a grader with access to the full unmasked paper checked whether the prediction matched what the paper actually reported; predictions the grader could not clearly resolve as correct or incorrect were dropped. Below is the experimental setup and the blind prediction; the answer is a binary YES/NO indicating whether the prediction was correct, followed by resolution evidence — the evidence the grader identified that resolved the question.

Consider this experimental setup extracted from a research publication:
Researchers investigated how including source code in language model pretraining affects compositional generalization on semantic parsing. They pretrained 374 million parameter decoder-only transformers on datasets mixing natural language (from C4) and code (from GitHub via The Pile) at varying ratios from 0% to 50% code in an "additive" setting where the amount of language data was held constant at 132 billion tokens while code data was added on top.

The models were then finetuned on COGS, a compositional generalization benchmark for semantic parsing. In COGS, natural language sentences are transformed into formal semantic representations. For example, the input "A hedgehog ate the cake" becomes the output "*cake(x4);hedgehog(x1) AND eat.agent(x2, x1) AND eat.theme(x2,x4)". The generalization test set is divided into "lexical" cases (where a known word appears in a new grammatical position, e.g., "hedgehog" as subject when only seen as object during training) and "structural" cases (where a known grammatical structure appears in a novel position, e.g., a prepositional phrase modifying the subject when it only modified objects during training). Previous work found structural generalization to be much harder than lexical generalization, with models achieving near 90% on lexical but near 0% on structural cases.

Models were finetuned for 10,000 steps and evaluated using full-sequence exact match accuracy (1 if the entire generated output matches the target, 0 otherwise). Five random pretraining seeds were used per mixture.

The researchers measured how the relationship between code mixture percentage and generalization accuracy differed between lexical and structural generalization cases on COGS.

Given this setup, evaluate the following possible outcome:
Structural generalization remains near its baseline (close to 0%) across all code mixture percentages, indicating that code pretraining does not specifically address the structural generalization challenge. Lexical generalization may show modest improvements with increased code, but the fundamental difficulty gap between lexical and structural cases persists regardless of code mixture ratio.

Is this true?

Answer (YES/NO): YES